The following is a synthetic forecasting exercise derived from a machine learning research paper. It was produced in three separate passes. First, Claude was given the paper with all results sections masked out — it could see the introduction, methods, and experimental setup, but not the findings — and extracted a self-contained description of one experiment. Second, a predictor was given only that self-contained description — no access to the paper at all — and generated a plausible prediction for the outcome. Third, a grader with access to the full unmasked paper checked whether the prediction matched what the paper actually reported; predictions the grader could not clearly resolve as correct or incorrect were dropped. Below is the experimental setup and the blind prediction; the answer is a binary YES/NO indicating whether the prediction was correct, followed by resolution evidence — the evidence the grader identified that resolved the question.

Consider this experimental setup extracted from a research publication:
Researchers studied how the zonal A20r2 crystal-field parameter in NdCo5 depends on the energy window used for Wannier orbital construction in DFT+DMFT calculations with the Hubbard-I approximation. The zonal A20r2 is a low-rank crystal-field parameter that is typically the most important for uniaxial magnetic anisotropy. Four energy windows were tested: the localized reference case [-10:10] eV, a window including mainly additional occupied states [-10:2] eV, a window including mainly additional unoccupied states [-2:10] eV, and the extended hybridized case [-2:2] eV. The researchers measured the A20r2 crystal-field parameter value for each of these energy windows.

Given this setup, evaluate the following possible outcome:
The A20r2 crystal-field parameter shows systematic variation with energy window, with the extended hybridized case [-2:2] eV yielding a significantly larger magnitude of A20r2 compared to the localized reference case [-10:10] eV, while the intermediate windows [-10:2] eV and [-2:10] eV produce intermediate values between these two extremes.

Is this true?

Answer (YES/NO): NO